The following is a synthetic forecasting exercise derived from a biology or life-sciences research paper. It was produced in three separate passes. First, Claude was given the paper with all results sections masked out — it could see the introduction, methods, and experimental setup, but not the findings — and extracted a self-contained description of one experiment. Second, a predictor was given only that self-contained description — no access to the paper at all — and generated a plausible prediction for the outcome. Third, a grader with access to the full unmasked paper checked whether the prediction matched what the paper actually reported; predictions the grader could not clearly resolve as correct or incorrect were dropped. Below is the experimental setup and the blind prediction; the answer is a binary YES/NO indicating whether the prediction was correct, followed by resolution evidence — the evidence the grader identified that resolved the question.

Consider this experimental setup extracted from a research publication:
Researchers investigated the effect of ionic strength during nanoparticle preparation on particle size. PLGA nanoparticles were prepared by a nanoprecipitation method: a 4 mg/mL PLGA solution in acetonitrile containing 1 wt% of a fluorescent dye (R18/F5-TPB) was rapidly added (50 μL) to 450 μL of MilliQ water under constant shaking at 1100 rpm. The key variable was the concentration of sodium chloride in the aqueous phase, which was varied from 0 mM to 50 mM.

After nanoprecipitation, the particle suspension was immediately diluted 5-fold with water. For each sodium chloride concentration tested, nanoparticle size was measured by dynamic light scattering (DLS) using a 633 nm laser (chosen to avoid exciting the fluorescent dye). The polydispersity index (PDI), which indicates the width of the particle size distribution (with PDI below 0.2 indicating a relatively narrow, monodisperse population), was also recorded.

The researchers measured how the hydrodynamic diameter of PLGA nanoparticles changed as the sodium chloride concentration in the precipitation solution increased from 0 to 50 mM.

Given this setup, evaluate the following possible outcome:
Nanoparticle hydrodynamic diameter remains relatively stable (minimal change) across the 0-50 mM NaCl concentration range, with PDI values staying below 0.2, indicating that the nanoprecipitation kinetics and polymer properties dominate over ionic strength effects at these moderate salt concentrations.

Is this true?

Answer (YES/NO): NO